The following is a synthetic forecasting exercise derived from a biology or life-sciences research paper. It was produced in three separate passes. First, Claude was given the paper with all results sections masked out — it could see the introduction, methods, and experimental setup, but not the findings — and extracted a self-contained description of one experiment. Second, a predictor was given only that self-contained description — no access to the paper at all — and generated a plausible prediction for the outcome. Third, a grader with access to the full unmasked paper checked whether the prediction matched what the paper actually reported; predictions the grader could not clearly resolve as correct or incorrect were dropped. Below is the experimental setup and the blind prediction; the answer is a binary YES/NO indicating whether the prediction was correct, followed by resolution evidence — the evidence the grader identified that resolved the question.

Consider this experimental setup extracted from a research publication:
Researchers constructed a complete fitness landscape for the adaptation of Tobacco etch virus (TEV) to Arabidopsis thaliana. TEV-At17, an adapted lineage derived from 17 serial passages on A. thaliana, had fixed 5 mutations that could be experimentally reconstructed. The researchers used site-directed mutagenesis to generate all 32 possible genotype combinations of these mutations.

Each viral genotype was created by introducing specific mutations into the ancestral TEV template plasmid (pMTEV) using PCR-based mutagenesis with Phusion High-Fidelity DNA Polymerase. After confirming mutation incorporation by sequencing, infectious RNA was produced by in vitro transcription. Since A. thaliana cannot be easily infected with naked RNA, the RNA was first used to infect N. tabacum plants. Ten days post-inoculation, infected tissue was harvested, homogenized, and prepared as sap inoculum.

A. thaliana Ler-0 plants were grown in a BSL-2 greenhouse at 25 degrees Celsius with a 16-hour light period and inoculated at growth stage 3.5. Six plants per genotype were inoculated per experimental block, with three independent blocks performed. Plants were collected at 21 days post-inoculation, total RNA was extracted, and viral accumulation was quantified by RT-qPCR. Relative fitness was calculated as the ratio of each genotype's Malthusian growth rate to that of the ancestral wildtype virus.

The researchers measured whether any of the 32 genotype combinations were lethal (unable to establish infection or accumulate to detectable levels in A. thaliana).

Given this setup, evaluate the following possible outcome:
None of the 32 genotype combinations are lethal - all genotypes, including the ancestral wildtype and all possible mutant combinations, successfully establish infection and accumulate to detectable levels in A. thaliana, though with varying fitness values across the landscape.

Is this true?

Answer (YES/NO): NO